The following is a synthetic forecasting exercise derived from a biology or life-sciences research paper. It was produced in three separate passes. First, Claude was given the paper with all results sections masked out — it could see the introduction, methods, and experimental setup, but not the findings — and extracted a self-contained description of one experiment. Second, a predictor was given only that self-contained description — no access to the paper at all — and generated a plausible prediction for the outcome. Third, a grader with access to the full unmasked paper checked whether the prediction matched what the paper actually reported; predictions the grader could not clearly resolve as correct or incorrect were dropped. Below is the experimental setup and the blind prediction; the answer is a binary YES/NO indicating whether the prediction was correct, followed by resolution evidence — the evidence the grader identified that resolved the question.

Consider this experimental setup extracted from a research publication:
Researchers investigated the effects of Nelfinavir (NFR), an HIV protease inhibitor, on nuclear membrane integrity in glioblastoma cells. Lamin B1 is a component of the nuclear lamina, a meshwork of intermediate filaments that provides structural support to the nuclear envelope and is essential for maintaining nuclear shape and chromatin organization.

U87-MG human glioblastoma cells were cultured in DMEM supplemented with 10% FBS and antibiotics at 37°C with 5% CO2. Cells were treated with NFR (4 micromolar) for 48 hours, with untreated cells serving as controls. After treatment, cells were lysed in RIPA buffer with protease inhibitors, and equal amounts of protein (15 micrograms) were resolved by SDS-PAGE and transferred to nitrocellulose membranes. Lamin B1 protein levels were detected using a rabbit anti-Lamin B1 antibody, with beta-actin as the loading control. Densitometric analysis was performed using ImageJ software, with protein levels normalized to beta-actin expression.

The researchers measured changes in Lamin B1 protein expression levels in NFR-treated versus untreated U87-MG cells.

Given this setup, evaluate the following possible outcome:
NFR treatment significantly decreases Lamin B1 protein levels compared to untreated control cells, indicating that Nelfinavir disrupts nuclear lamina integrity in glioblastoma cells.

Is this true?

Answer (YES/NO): YES